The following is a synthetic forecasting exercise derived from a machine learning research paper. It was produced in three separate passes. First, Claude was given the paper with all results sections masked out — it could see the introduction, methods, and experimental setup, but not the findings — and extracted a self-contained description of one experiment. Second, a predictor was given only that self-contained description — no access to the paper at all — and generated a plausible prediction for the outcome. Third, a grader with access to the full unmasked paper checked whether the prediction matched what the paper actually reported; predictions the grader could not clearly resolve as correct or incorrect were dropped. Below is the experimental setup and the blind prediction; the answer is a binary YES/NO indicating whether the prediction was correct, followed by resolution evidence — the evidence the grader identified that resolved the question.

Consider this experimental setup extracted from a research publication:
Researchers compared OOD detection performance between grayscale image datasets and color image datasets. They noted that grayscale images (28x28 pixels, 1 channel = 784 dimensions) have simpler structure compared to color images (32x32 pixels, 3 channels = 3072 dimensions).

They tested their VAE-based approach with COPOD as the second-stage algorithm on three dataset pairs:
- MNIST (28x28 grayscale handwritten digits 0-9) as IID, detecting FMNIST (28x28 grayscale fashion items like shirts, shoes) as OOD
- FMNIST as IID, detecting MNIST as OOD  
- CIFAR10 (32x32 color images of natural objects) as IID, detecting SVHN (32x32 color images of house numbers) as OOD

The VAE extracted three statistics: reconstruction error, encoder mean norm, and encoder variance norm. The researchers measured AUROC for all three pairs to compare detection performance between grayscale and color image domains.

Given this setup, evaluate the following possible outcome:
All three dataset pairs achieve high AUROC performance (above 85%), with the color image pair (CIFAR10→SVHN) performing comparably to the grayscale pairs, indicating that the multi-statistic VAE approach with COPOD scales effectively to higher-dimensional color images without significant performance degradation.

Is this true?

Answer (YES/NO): YES